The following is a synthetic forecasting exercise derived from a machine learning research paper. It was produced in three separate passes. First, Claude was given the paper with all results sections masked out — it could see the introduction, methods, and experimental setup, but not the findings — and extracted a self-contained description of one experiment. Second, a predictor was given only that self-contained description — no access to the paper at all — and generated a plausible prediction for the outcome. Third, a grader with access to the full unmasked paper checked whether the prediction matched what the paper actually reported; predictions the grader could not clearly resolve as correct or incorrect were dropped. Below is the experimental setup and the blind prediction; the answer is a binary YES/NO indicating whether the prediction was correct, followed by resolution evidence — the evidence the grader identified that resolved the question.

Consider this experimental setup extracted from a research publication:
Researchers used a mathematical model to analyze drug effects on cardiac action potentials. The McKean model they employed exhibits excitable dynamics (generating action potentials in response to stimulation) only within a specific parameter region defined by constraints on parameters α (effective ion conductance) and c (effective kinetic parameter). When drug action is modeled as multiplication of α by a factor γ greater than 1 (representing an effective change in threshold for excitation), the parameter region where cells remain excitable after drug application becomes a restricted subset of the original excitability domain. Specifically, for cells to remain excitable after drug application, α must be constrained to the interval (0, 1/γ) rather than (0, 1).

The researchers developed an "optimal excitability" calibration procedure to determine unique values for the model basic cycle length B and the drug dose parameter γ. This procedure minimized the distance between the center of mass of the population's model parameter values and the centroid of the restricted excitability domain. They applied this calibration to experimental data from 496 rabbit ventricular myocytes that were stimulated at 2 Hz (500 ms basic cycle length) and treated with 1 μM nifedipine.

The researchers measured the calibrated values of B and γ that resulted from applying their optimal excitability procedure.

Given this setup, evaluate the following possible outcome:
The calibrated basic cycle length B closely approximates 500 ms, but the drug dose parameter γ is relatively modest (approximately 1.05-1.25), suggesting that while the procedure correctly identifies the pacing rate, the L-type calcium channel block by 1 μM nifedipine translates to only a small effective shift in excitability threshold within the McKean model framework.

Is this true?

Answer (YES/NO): NO